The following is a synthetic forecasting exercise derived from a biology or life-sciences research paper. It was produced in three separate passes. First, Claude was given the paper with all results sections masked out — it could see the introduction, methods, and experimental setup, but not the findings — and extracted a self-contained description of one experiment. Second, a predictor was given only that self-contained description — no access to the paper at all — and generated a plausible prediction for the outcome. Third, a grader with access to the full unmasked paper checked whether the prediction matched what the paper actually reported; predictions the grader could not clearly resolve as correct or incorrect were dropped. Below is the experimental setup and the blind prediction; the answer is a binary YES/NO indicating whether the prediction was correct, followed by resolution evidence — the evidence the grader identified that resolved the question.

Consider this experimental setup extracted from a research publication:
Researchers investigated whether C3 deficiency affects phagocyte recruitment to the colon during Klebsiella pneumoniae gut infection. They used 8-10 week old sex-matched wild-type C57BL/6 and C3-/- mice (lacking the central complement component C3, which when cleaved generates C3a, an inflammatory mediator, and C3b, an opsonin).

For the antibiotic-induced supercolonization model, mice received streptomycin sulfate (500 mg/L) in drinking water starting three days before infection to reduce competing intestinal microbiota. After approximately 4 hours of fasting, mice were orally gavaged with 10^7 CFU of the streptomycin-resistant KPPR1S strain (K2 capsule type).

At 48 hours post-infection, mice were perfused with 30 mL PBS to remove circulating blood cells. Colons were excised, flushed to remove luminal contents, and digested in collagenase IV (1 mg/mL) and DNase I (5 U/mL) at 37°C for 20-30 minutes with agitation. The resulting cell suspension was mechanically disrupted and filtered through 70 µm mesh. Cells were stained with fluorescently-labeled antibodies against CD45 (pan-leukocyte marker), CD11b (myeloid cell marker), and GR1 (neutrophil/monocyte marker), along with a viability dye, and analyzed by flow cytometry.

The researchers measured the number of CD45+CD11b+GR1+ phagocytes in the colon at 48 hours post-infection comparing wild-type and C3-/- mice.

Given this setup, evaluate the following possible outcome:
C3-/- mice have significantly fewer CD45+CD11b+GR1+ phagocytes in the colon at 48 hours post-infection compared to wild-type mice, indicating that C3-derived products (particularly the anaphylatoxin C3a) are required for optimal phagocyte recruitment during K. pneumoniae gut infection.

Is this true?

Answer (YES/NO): YES